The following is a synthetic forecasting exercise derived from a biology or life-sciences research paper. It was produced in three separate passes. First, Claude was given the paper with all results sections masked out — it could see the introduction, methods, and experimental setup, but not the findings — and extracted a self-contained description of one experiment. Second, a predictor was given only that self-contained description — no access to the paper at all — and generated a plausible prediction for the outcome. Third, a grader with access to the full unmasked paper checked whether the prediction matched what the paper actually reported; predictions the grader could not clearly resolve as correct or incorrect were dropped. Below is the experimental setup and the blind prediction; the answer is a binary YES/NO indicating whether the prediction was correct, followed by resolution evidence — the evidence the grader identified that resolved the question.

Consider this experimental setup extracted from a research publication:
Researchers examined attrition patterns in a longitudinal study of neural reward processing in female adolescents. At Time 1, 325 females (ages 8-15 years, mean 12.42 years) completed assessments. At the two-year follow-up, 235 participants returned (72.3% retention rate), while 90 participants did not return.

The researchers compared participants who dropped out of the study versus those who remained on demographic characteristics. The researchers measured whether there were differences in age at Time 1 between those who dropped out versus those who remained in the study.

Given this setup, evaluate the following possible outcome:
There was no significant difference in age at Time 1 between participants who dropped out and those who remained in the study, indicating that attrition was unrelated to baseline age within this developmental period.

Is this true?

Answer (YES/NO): NO